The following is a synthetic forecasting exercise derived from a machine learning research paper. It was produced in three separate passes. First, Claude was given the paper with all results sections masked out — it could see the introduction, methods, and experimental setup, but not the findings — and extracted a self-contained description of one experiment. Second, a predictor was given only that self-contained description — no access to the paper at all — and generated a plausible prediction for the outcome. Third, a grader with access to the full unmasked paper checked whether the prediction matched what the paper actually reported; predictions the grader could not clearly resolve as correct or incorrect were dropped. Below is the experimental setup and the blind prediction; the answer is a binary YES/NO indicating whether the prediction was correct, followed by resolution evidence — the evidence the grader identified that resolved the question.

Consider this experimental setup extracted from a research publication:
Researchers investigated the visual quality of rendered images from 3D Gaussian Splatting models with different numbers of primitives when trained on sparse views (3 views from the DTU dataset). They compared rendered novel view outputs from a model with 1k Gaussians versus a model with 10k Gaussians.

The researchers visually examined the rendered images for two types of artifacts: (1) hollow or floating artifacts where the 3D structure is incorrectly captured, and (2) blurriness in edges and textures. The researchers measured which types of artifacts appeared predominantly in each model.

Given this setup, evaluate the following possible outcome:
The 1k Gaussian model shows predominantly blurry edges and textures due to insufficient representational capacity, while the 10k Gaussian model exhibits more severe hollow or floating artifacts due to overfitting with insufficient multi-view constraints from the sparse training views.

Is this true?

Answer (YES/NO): YES